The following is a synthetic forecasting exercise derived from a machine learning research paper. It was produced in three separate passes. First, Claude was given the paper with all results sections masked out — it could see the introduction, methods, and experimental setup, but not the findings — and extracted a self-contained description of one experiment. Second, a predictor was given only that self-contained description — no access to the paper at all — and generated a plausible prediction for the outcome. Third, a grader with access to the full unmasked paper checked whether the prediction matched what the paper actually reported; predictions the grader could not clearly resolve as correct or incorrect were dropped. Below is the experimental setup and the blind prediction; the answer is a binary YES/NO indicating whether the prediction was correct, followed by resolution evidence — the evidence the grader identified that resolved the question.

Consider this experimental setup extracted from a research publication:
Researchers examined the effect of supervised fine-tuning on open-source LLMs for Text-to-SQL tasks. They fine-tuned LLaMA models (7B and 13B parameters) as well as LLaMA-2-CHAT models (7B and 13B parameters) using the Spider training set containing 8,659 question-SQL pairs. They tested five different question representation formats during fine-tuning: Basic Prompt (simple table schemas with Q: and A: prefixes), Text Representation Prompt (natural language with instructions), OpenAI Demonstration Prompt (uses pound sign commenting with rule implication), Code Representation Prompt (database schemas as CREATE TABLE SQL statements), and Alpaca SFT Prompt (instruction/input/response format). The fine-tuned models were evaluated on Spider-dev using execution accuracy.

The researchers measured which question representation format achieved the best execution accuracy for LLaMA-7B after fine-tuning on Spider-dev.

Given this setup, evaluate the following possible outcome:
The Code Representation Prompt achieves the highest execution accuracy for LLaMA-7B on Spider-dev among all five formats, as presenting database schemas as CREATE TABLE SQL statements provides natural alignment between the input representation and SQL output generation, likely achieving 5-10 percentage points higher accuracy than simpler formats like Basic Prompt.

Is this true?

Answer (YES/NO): NO